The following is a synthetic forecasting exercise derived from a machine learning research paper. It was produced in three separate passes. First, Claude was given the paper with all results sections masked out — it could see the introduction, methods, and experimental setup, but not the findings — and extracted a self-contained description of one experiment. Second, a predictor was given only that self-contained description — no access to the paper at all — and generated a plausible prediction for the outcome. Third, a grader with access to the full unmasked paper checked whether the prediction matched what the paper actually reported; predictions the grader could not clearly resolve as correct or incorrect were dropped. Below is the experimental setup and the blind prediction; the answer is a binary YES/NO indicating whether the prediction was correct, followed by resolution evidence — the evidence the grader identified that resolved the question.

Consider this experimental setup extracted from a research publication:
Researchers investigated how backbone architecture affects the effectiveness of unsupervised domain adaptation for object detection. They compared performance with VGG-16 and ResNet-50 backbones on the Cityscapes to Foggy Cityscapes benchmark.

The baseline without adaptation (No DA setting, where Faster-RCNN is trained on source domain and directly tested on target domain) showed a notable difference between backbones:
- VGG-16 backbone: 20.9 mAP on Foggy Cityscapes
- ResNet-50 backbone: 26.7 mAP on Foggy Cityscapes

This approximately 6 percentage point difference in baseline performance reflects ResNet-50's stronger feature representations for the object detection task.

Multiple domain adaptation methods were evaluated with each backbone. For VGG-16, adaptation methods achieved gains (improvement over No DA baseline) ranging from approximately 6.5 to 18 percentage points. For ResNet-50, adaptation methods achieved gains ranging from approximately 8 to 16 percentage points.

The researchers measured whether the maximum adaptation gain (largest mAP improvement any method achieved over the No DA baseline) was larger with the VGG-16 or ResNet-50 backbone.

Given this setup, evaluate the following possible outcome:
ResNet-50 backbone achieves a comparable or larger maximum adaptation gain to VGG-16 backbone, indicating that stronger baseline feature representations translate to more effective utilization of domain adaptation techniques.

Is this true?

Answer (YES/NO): NO